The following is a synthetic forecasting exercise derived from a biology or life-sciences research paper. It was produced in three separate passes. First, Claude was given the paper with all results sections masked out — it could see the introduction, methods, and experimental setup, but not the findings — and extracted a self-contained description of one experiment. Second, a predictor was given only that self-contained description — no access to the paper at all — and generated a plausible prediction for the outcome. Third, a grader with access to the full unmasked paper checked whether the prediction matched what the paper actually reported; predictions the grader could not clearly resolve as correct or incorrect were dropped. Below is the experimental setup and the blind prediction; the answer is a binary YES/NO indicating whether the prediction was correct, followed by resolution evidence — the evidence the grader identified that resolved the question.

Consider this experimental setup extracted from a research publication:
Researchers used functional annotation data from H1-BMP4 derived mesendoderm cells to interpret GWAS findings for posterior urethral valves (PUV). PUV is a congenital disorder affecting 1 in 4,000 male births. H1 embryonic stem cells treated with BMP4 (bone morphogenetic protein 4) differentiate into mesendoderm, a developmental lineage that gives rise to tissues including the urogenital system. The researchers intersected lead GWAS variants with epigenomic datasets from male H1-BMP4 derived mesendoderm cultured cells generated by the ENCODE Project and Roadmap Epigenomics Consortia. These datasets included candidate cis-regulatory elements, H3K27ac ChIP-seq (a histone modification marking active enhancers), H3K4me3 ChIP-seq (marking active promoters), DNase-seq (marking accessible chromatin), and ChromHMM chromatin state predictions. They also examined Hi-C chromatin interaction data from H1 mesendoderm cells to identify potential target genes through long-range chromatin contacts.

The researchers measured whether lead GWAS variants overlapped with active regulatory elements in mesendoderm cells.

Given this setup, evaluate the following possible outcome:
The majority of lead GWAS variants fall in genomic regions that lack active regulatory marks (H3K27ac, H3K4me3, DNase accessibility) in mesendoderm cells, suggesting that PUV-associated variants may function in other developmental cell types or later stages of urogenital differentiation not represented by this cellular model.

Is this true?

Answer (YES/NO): NO